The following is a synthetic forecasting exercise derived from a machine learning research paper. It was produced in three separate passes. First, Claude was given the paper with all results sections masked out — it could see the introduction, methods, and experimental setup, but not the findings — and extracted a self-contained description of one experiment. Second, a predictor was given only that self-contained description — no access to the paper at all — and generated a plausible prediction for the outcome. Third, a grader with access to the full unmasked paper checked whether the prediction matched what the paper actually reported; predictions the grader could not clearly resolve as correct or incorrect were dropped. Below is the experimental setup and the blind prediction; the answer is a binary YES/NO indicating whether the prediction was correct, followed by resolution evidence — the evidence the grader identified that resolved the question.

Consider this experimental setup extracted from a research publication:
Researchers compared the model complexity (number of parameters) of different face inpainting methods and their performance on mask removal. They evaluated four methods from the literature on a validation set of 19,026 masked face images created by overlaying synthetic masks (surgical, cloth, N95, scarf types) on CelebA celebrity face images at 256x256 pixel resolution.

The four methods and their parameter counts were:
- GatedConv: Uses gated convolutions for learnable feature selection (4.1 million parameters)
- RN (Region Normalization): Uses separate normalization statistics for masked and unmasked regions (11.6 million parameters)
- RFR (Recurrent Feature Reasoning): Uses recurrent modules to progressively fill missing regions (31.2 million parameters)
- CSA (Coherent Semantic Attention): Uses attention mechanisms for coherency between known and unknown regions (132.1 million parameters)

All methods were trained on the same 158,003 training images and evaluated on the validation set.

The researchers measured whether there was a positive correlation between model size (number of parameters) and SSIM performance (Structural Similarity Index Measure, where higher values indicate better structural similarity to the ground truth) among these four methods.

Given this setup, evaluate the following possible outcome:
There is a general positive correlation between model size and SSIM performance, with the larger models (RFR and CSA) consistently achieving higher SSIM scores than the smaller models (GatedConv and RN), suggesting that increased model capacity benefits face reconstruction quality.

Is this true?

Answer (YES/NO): NO